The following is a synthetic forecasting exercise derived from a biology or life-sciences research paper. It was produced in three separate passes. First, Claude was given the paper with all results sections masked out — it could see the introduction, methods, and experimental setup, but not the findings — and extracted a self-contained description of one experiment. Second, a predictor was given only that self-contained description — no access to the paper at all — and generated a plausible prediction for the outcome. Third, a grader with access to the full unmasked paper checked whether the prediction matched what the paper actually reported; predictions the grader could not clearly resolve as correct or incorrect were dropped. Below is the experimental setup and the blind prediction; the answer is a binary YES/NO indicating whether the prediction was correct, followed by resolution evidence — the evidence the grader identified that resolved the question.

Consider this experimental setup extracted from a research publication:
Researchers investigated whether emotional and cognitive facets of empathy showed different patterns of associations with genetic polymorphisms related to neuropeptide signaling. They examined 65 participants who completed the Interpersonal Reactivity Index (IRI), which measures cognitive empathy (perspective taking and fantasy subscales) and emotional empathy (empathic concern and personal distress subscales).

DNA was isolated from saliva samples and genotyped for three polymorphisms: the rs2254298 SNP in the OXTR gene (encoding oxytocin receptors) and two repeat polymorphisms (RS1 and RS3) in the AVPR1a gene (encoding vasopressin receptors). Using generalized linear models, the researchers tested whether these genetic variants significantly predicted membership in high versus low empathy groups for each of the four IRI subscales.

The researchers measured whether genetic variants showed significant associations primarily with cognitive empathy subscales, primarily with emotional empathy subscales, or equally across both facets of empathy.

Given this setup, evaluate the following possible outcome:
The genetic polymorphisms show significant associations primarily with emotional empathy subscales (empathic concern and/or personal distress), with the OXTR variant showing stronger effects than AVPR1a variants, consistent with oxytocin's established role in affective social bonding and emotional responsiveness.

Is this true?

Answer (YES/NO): NO